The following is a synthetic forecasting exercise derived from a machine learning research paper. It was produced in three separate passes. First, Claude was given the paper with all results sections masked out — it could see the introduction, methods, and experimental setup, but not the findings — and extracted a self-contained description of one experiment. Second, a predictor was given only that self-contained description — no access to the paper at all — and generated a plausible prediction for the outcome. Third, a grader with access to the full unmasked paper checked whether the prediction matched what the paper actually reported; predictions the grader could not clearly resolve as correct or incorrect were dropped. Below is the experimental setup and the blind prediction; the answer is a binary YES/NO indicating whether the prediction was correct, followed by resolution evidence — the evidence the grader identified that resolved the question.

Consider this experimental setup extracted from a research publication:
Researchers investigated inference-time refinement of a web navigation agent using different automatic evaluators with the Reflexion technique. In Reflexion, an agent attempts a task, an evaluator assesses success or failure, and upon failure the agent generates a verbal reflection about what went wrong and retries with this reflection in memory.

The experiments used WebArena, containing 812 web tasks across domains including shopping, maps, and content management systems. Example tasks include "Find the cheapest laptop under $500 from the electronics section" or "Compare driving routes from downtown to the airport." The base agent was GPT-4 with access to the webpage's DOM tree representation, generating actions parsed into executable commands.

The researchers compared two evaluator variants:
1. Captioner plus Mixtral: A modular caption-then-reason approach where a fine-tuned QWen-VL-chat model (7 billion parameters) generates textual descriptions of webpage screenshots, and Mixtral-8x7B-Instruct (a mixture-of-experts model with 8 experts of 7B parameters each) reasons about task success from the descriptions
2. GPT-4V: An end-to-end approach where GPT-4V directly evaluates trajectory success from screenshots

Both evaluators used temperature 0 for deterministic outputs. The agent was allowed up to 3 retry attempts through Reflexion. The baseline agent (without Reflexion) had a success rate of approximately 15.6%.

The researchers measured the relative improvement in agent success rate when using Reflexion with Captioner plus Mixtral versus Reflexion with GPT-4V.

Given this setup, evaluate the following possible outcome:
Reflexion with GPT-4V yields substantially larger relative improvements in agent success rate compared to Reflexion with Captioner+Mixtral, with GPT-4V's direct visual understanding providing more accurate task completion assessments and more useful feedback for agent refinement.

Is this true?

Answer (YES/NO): YES